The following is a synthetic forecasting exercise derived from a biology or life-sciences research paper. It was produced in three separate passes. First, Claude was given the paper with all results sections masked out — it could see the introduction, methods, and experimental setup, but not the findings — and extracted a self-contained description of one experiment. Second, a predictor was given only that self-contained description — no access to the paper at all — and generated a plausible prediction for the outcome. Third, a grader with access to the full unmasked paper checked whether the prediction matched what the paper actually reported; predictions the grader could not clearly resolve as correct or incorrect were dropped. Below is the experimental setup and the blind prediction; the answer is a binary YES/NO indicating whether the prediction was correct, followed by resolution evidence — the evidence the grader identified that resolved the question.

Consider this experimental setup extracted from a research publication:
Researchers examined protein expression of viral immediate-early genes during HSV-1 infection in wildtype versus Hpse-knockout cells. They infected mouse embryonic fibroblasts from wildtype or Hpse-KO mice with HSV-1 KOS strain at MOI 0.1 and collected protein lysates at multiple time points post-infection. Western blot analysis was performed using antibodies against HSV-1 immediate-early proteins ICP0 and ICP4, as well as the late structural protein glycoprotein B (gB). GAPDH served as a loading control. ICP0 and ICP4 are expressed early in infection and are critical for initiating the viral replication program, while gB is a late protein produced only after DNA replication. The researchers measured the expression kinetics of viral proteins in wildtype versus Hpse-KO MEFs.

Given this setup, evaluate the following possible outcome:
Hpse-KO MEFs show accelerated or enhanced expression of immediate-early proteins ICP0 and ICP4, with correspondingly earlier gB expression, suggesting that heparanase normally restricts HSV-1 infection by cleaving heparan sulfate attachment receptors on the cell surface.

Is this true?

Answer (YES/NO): NO